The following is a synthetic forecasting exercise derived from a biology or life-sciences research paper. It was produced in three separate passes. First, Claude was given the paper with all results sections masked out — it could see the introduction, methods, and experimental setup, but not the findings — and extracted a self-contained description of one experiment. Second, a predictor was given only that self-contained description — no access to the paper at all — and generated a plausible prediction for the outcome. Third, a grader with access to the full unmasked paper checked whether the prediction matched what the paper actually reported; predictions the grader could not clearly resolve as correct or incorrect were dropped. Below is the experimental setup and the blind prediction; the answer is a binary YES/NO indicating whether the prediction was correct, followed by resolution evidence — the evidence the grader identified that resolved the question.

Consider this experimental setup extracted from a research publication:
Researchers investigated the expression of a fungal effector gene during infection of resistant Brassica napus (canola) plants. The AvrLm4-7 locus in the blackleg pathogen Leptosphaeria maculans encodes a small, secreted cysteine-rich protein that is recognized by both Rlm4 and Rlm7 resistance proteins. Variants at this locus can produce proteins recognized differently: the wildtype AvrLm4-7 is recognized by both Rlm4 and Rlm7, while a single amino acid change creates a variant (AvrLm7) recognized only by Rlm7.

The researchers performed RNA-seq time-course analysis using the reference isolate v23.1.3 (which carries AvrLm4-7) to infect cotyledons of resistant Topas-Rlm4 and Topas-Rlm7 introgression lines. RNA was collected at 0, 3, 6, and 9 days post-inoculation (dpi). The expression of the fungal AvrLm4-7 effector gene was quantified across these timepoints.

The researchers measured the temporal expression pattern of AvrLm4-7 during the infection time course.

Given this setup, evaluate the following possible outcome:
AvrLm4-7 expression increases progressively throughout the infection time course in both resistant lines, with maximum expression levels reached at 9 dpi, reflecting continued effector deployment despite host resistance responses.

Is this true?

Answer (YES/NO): NO